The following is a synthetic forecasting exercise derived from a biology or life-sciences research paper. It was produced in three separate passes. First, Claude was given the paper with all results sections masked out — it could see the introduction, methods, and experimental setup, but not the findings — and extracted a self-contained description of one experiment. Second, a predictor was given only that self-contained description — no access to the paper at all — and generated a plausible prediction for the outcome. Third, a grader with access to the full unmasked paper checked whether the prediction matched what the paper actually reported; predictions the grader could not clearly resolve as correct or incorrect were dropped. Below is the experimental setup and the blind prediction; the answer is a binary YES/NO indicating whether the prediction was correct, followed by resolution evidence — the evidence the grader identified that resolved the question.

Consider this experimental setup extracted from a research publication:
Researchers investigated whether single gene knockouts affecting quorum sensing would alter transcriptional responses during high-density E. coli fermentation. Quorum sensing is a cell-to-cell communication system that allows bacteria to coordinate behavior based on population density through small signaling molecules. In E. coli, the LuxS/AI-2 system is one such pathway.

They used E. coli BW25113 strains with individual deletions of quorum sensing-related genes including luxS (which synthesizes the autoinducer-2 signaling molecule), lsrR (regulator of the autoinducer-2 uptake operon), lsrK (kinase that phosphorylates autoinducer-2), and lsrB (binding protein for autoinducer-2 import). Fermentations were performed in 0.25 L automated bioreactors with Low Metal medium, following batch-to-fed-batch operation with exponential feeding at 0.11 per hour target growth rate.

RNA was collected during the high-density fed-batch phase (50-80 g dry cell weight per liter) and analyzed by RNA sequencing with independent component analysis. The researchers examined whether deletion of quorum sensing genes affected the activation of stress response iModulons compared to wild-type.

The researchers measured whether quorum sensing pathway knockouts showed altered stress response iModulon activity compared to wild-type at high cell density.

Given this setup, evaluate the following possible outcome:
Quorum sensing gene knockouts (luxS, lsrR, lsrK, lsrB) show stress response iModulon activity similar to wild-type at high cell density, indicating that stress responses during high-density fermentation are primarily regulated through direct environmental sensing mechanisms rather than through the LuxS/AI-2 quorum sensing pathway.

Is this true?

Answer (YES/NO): YES